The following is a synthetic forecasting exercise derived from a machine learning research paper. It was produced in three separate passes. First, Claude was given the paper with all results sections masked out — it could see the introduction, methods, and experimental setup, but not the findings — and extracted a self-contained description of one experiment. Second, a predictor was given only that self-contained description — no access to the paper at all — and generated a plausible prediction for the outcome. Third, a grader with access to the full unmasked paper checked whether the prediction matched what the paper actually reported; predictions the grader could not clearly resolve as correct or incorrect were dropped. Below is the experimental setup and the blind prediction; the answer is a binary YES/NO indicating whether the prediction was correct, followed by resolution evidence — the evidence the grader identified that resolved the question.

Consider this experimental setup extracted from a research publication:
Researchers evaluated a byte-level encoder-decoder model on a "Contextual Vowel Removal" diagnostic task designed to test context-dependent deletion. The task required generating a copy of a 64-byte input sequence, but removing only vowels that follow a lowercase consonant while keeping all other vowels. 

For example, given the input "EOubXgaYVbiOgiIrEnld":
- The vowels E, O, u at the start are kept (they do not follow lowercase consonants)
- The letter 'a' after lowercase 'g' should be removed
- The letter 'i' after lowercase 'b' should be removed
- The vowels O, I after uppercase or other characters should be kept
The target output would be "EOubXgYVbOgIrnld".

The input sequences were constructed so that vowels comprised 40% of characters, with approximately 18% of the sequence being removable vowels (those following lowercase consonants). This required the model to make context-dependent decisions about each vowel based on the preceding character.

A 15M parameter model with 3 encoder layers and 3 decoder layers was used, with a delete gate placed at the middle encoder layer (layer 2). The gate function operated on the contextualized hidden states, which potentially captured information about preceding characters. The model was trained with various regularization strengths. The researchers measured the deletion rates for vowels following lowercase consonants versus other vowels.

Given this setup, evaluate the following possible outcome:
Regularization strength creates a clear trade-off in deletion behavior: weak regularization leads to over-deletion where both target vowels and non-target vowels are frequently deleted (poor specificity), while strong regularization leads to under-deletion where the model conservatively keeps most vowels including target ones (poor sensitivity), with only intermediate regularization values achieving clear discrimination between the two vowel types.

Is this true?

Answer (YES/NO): NO